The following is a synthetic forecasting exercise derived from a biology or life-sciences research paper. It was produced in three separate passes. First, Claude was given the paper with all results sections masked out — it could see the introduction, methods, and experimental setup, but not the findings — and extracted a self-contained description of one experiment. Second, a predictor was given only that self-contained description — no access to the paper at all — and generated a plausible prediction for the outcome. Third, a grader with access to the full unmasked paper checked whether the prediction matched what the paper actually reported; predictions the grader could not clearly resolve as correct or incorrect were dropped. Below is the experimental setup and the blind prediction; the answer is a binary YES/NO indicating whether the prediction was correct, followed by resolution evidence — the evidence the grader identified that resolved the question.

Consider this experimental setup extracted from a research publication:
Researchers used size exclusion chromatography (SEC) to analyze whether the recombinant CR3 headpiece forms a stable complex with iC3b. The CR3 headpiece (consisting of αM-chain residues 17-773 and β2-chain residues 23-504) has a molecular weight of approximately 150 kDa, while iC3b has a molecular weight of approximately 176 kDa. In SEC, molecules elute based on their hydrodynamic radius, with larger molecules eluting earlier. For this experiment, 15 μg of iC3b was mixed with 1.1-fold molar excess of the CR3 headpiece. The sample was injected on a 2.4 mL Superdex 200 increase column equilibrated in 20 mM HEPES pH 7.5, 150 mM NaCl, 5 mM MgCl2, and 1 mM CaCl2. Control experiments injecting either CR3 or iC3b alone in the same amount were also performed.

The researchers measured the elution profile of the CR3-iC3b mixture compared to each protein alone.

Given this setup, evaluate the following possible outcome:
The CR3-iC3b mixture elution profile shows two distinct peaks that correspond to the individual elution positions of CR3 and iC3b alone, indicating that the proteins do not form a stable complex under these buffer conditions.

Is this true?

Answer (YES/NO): NO